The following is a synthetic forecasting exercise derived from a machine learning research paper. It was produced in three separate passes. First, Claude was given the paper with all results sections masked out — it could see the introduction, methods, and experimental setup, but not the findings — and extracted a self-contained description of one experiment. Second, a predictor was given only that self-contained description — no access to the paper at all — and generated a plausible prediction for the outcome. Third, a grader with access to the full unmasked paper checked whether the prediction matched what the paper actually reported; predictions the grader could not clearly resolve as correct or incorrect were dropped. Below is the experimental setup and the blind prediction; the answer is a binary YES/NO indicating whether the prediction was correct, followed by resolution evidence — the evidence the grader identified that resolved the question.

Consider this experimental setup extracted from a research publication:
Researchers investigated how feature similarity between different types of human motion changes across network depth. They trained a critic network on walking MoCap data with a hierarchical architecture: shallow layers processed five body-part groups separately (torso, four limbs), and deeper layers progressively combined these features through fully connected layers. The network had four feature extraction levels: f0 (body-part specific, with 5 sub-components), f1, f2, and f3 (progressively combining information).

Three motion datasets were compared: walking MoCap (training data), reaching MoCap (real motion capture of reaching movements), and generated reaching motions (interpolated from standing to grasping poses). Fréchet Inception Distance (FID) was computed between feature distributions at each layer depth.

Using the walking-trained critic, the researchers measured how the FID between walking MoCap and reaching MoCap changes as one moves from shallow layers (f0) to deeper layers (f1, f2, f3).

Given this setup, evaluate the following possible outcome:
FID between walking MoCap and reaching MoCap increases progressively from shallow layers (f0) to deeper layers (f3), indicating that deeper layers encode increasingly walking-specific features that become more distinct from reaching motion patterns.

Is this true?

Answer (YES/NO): NO